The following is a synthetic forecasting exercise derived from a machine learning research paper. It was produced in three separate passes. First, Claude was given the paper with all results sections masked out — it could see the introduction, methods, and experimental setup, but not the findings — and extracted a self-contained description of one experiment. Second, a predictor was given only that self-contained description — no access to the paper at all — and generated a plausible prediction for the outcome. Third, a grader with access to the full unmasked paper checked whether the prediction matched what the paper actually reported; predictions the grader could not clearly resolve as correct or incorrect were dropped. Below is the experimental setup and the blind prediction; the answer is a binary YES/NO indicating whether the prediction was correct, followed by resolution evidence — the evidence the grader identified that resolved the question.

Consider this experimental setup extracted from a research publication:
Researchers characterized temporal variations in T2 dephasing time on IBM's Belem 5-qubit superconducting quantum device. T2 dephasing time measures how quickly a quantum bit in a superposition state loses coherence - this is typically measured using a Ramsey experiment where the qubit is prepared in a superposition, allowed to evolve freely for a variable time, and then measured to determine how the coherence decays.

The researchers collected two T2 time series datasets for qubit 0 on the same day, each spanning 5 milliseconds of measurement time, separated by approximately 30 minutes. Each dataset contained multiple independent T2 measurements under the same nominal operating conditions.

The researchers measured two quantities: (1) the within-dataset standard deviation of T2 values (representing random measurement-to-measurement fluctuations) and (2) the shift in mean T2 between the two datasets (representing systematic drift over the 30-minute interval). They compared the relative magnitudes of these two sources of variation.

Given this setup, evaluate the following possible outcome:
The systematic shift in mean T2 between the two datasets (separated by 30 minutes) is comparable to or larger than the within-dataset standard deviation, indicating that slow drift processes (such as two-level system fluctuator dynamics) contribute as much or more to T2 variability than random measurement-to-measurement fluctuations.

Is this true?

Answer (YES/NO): YES